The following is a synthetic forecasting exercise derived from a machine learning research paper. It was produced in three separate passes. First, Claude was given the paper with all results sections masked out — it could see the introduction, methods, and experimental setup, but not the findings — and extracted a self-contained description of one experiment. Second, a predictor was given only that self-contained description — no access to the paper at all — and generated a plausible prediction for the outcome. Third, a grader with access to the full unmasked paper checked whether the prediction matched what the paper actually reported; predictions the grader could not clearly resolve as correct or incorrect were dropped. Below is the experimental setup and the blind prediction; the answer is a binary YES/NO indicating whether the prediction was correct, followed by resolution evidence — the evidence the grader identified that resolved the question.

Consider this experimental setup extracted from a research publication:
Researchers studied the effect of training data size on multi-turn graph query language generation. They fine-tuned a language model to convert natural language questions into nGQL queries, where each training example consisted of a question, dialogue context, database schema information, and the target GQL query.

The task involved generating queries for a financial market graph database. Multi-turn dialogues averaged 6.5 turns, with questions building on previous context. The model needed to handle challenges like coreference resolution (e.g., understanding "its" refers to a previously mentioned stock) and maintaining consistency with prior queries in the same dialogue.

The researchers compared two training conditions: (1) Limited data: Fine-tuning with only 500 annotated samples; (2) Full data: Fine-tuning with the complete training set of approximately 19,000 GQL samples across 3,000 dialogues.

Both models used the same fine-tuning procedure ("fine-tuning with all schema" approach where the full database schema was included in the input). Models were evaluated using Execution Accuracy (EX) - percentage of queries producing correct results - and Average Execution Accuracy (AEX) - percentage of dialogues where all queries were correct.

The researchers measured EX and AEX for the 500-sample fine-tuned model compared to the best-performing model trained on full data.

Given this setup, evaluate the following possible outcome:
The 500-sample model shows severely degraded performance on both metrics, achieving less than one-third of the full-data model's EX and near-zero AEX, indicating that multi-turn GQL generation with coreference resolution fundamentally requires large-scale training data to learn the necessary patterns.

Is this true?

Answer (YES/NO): NO